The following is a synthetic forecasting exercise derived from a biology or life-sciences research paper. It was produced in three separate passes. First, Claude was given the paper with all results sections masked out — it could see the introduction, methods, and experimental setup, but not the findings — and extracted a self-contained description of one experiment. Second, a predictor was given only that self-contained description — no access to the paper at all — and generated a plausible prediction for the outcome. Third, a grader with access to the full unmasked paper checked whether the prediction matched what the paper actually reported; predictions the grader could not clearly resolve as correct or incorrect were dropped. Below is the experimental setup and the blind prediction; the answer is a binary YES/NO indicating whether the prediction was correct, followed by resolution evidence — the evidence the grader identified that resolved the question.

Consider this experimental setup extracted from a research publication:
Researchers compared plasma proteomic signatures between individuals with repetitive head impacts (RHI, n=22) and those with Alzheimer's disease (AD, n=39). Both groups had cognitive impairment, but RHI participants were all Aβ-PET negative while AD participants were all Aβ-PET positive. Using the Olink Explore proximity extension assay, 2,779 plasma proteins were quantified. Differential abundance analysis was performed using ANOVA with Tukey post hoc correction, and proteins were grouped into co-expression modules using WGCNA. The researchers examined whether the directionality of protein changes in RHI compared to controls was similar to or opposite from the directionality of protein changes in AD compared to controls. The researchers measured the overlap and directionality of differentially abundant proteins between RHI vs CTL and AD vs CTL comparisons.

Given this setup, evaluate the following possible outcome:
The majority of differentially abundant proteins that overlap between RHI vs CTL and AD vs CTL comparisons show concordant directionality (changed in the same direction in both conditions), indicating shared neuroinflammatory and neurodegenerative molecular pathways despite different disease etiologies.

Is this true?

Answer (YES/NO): NO